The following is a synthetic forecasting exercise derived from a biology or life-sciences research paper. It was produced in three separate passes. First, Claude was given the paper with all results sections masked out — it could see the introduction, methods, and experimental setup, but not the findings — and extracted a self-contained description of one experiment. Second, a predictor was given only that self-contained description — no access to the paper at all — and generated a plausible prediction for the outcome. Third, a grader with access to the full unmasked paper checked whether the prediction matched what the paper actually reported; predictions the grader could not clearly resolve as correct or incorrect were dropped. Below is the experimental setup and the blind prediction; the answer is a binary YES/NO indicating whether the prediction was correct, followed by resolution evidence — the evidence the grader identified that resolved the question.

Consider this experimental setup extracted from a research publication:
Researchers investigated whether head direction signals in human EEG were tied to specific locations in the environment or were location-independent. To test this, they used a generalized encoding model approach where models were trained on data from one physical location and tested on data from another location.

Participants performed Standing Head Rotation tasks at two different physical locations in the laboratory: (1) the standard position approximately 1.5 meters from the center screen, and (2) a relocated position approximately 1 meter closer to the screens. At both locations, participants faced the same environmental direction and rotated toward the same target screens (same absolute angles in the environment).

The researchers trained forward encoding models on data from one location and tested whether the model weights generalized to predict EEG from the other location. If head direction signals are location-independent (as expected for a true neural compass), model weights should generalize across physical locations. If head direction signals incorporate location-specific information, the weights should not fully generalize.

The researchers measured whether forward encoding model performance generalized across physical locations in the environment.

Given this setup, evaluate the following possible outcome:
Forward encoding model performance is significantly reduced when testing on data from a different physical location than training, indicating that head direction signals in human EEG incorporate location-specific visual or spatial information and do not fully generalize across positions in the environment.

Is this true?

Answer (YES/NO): NO